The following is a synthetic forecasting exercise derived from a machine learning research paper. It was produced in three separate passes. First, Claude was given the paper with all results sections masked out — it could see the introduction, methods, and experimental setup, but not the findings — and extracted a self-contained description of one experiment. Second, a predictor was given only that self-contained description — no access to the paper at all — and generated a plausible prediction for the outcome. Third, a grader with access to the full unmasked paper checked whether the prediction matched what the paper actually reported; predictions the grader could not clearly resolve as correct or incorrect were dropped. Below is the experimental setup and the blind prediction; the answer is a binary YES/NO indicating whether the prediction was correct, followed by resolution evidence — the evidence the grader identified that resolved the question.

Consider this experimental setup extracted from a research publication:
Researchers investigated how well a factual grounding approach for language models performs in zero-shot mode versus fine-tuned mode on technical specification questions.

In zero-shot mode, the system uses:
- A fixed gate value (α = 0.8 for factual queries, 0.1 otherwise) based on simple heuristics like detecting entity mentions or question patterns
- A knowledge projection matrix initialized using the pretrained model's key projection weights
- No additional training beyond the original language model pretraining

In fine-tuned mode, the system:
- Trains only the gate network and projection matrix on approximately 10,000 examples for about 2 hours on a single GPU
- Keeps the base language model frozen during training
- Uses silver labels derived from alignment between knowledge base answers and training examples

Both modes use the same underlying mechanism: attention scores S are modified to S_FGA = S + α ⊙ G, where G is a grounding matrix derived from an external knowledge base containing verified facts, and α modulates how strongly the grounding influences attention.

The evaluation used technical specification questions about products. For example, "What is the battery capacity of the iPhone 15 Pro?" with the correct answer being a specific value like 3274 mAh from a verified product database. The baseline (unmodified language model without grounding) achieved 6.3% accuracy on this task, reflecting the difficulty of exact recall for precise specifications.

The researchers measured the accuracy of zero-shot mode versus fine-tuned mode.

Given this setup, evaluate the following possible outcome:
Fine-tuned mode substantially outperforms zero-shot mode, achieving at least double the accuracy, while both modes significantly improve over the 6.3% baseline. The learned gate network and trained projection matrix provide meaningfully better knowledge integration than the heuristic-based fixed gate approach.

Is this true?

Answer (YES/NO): NO